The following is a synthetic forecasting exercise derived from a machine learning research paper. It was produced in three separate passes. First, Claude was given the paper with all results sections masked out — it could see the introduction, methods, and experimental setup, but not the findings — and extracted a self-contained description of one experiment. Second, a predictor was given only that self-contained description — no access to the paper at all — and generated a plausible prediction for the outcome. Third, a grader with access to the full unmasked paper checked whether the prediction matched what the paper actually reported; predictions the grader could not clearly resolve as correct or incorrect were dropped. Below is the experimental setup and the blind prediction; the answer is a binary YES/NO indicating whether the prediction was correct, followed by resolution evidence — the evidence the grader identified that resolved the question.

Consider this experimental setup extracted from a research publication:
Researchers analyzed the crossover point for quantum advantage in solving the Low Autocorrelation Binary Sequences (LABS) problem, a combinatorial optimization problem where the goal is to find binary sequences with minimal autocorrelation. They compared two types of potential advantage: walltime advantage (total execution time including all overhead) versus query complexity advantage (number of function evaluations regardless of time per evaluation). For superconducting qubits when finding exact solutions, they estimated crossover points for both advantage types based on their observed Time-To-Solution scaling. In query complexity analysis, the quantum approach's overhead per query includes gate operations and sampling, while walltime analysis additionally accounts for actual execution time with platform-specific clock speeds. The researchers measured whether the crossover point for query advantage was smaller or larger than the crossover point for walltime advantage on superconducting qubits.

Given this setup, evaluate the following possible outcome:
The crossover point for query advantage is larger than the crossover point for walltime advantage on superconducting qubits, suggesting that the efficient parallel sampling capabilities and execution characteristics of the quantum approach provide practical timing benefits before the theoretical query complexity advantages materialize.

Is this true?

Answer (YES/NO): NO